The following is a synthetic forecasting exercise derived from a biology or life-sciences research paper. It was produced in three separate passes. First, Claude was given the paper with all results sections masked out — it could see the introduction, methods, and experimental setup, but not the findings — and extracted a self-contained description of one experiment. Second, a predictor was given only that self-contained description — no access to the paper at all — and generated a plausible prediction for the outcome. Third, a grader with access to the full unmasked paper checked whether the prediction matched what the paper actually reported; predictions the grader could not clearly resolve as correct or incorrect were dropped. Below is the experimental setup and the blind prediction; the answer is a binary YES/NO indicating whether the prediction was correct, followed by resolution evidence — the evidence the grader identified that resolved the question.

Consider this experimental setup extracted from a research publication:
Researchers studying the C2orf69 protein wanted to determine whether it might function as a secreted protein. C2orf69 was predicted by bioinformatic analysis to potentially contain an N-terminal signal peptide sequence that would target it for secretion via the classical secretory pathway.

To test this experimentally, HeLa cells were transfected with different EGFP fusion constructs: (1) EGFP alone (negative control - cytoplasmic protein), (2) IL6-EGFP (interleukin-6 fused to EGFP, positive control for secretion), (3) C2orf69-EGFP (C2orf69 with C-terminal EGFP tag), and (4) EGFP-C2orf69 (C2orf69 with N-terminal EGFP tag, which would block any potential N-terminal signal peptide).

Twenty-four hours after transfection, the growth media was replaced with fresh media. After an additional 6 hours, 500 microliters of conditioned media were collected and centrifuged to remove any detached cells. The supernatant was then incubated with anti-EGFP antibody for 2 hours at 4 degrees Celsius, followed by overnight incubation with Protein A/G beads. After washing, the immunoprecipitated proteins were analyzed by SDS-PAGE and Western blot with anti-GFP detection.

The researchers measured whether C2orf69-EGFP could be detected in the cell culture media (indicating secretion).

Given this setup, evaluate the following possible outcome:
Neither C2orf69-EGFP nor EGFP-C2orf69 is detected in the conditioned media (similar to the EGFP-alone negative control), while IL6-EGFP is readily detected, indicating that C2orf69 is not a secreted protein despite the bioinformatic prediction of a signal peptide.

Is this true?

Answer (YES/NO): YES